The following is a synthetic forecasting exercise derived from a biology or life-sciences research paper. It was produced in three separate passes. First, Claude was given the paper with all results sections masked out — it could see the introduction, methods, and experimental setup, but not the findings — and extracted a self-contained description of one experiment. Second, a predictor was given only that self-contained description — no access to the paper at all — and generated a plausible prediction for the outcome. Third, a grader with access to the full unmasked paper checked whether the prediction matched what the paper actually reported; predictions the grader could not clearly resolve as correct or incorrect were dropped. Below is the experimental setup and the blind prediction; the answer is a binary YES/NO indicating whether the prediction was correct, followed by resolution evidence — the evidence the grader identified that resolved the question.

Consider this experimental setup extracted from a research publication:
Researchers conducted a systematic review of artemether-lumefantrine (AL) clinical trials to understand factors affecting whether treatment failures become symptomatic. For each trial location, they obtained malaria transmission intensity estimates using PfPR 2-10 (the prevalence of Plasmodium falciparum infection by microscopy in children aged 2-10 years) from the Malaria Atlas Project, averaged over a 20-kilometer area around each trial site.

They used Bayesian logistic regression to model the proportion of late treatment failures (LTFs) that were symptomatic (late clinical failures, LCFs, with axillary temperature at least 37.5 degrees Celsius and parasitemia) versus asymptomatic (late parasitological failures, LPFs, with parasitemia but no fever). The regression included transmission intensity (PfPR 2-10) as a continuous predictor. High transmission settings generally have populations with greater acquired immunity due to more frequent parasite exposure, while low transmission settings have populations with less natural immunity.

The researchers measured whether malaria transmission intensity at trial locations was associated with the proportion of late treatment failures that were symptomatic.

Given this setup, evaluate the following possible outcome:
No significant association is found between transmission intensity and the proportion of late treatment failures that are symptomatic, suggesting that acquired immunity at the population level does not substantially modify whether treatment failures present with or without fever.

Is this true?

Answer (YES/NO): NO